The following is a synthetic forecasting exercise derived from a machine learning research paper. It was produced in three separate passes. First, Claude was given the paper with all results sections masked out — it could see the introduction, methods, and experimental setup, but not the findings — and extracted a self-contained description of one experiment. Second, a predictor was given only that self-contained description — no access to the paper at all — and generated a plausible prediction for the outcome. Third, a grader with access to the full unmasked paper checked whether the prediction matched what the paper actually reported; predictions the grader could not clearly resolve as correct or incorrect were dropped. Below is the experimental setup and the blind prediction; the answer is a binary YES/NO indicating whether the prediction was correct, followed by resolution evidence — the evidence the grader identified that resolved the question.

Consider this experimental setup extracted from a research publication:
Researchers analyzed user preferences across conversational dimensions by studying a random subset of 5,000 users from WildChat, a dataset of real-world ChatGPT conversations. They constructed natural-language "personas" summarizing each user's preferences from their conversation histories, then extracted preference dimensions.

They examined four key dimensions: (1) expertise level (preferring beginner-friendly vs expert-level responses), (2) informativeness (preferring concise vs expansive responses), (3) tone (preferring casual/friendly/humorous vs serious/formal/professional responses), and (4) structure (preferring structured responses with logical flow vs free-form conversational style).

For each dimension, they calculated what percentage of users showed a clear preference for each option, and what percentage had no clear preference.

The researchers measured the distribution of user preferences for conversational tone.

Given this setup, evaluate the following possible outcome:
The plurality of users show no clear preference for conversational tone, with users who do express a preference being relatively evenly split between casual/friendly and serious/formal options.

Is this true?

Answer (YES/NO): NO